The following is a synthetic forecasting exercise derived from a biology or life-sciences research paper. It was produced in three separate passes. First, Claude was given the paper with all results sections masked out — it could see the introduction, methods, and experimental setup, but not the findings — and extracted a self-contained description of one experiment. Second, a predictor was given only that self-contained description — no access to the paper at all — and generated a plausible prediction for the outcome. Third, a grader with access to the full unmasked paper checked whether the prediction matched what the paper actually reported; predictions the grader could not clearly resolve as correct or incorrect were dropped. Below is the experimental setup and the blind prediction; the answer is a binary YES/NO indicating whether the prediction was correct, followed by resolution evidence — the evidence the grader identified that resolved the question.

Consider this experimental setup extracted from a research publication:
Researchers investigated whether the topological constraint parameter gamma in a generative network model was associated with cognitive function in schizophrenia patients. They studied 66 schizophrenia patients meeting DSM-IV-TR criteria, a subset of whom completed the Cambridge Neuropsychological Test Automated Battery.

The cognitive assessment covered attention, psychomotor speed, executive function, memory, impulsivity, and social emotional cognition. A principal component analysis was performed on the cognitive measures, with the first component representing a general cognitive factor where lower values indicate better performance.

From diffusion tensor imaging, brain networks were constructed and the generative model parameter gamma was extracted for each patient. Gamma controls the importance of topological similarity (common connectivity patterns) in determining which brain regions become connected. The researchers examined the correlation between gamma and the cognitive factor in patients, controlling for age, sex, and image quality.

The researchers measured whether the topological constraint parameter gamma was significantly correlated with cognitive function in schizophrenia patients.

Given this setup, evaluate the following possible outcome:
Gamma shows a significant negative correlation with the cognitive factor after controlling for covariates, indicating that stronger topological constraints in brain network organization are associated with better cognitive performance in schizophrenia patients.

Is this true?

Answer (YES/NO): NO